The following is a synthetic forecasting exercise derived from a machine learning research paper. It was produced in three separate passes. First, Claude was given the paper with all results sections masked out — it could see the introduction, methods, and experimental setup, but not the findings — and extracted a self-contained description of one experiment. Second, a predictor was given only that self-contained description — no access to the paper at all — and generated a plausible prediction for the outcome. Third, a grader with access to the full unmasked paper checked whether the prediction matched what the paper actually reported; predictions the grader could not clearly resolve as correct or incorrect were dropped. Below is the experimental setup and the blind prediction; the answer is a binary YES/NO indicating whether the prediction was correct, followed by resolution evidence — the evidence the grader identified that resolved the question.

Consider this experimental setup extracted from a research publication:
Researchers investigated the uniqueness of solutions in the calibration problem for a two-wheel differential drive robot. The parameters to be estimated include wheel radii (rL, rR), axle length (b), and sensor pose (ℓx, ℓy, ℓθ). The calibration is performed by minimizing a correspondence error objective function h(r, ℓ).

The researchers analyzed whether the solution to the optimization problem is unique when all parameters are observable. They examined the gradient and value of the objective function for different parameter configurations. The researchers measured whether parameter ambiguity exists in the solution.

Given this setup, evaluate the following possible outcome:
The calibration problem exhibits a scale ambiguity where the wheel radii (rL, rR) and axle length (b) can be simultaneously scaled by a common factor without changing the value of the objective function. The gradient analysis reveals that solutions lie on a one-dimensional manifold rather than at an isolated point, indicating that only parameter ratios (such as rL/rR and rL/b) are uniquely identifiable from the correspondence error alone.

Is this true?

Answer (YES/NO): NO